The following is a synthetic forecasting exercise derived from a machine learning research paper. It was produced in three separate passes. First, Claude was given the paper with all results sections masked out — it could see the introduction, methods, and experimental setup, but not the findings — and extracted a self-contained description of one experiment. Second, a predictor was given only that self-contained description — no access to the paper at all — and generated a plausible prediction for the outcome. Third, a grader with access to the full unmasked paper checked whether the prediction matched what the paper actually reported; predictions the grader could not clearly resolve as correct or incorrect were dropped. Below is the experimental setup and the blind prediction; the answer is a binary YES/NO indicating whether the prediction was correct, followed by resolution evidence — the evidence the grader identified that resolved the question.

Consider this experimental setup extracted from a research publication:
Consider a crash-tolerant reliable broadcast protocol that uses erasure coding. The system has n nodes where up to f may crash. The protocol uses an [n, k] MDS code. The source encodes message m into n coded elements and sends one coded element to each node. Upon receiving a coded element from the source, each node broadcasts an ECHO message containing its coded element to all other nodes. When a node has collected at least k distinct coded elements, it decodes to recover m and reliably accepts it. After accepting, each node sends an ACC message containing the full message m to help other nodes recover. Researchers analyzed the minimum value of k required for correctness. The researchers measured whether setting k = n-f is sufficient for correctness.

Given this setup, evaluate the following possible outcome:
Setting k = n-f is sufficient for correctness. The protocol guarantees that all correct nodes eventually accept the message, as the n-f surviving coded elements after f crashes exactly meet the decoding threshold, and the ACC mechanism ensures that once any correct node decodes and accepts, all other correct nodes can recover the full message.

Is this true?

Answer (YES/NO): YES